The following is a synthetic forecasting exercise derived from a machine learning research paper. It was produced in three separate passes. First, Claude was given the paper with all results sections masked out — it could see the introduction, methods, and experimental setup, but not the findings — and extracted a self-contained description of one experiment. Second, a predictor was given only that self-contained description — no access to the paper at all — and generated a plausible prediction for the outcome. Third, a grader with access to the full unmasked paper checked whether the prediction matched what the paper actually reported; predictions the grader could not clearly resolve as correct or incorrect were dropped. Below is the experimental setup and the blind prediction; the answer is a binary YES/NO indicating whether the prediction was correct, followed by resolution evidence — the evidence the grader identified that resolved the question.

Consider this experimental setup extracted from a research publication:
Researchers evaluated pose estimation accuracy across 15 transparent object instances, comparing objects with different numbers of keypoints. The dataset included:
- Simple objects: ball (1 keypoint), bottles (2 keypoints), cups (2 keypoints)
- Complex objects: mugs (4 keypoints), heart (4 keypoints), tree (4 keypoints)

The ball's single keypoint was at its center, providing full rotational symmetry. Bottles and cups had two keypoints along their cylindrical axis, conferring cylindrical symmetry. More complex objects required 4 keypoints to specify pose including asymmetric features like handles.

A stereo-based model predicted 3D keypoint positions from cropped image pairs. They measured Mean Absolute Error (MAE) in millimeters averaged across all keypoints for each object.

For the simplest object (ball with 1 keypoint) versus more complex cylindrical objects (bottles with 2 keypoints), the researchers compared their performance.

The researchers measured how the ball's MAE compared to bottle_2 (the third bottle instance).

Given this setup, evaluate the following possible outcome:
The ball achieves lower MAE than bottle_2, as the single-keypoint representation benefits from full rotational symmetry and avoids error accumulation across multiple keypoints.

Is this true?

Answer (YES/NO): YES